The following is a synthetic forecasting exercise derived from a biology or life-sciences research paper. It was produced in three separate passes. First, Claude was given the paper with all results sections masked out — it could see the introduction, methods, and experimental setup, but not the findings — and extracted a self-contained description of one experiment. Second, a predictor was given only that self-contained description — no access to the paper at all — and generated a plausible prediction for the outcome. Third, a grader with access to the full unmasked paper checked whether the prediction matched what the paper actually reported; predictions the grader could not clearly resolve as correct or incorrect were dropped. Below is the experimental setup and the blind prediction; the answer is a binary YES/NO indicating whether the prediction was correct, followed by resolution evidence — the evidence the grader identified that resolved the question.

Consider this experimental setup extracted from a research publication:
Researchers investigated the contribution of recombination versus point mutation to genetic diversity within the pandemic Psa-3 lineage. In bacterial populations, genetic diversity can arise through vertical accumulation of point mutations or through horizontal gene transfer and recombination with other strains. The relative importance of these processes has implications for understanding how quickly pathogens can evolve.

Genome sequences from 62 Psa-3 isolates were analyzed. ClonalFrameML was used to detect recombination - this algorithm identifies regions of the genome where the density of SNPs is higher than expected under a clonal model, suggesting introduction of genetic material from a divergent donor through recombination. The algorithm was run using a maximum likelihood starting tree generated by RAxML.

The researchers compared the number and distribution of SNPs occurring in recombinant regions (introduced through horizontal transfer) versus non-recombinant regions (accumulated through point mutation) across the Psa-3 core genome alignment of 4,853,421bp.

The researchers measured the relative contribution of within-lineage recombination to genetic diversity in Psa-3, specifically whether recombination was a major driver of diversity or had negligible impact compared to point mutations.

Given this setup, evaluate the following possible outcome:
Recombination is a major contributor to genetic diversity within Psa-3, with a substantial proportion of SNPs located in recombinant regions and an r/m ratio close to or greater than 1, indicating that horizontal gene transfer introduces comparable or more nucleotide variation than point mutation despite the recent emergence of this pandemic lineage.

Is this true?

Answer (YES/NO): NO